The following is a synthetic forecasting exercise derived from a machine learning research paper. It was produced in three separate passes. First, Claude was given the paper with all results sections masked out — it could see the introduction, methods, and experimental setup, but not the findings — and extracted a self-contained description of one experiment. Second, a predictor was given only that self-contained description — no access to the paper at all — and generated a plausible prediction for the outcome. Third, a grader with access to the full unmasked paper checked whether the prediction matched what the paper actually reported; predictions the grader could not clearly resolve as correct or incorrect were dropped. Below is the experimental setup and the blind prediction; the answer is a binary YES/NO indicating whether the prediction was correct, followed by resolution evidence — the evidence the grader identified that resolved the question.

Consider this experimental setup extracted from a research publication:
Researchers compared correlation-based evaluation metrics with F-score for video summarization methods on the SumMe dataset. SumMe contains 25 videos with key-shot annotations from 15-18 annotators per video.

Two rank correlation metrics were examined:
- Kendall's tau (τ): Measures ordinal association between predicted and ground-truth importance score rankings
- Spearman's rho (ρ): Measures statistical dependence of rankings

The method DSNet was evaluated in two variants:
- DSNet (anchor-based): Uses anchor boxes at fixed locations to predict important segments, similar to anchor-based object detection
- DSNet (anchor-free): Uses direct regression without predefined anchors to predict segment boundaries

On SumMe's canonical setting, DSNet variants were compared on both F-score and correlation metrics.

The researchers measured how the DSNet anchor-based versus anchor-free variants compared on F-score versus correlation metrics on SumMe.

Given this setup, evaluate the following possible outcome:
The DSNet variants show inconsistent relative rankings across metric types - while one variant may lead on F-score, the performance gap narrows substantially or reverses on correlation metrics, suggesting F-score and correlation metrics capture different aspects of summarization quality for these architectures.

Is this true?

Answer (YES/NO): YES